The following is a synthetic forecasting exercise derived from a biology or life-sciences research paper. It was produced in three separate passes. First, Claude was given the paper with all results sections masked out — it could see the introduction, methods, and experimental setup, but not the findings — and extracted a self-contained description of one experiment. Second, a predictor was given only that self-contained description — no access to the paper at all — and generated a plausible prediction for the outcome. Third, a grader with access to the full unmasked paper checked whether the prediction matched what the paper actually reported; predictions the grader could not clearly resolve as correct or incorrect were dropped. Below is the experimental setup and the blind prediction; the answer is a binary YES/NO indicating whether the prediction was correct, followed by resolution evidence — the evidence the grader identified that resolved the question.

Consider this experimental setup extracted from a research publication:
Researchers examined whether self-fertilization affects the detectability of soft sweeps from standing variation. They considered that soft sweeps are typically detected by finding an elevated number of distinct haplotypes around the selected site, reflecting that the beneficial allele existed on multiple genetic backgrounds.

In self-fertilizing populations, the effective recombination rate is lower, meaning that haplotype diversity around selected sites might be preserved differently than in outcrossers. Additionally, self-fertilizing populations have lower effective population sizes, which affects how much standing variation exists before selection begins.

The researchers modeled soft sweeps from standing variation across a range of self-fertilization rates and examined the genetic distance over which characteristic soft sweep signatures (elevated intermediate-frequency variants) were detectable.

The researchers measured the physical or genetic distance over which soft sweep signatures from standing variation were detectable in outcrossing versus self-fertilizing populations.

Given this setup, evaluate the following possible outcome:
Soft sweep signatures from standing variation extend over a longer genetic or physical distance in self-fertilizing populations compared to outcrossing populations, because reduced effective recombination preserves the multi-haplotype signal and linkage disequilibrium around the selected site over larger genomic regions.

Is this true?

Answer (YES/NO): YES